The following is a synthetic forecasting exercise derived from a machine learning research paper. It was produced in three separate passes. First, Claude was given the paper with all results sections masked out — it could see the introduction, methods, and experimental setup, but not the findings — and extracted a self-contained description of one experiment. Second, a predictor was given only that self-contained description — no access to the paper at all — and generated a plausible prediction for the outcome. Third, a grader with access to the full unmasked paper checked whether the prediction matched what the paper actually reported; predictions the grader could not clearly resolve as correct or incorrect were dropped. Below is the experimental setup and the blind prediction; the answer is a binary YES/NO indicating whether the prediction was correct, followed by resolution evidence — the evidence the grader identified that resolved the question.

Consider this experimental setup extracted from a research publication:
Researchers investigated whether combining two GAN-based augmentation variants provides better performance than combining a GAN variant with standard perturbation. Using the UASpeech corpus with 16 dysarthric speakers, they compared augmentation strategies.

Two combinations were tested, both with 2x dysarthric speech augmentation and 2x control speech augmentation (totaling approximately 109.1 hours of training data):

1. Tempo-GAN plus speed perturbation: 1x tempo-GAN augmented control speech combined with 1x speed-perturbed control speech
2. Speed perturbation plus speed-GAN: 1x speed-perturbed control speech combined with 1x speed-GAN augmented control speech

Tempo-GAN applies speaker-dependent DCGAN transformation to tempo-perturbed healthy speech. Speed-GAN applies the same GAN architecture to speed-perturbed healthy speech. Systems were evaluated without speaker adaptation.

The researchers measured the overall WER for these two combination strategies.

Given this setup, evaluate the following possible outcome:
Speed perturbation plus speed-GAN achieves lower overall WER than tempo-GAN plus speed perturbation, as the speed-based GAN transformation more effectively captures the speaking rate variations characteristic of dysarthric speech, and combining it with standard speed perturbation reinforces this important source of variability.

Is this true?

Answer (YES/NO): YES